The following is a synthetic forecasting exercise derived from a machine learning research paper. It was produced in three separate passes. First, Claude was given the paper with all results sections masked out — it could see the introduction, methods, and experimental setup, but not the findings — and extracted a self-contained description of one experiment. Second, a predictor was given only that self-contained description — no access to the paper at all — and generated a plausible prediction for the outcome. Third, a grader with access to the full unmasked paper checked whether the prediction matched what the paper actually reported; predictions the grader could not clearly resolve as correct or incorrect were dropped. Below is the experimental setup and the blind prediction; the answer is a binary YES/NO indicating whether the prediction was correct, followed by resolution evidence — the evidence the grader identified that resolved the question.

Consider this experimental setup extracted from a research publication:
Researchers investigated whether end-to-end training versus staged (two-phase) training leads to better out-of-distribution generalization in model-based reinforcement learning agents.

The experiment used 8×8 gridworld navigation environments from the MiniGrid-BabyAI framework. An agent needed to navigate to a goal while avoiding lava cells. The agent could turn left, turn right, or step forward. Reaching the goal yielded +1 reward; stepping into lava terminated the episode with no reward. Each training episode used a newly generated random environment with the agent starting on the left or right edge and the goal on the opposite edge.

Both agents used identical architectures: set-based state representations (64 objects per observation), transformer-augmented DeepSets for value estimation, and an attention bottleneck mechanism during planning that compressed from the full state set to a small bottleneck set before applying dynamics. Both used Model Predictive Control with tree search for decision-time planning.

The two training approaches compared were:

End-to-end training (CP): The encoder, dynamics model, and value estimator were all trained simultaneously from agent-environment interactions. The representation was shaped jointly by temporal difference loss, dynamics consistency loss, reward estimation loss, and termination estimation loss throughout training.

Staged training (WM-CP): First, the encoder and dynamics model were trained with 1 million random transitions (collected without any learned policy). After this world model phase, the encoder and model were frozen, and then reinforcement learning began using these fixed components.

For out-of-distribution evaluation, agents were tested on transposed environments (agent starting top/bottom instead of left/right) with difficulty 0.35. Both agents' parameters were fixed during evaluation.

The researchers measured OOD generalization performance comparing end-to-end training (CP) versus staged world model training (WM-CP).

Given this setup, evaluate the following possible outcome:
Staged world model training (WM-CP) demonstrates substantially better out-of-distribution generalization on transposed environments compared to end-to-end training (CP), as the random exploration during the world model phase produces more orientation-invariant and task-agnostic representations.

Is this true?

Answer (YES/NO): NO